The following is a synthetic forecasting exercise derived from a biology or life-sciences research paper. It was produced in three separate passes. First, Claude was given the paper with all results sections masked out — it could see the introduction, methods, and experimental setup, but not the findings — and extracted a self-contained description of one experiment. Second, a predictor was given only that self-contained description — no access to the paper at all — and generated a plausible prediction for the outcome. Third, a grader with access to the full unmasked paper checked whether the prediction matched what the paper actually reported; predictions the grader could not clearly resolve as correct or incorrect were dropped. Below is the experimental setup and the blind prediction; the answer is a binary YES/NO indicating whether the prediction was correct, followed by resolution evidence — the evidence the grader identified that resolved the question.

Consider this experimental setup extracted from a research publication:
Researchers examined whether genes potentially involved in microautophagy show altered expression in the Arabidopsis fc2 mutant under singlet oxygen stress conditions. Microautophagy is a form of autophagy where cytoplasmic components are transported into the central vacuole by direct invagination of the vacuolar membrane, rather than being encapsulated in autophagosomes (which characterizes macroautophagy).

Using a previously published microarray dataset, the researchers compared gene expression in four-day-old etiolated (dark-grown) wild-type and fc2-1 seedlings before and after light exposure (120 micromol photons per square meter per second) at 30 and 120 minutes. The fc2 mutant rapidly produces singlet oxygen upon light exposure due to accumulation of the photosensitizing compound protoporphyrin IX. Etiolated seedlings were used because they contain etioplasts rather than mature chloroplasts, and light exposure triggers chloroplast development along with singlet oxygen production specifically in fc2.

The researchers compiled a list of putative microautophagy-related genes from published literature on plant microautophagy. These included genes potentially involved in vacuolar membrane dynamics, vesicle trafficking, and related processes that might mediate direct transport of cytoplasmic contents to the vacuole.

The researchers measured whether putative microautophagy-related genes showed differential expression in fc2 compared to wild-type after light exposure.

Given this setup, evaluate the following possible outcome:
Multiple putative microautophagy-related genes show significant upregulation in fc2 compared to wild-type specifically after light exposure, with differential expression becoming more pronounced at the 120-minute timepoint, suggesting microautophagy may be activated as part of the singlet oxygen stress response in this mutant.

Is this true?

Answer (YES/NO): YES